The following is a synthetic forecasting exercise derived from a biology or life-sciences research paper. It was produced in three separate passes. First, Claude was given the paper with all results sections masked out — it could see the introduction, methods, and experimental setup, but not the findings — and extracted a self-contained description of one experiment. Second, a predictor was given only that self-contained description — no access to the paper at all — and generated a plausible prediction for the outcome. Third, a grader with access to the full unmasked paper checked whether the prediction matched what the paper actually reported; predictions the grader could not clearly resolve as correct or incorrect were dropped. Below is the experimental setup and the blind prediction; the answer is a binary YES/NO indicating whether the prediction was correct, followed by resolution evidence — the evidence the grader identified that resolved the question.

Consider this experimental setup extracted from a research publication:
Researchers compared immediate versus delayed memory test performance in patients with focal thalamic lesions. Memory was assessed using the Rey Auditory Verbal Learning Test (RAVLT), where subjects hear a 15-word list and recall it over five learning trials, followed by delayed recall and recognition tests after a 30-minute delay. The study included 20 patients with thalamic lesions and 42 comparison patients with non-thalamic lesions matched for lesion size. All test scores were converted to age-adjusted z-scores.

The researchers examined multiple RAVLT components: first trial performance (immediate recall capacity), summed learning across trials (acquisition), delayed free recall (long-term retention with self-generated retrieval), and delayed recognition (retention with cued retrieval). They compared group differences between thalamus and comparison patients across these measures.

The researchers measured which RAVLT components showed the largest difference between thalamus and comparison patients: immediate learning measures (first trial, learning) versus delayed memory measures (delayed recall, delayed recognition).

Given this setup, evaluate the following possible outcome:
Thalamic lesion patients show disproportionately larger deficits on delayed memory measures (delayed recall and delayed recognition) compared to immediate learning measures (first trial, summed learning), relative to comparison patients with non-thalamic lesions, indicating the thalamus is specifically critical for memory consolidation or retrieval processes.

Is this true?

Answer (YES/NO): YES